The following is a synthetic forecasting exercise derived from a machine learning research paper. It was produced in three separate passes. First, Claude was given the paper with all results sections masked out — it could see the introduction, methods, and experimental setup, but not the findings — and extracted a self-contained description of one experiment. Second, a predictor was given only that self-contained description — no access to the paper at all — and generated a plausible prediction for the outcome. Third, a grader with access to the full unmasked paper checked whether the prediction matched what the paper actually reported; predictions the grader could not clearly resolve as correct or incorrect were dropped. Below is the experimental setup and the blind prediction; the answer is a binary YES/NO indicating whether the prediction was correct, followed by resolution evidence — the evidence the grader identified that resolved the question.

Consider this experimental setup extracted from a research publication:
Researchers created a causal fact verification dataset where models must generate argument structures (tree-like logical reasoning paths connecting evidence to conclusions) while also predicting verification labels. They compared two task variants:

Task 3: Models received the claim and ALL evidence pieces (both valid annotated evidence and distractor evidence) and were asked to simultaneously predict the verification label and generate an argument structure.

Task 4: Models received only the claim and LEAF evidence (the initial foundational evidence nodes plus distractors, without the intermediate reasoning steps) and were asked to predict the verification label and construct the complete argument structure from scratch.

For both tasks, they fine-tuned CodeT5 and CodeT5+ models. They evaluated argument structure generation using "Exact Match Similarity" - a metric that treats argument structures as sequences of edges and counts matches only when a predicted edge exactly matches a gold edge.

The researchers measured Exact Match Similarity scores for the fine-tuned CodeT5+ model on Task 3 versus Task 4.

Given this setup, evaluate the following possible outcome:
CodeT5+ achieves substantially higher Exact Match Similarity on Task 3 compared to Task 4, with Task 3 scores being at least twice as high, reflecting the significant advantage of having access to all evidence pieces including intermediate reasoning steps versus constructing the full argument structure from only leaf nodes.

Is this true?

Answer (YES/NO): YES